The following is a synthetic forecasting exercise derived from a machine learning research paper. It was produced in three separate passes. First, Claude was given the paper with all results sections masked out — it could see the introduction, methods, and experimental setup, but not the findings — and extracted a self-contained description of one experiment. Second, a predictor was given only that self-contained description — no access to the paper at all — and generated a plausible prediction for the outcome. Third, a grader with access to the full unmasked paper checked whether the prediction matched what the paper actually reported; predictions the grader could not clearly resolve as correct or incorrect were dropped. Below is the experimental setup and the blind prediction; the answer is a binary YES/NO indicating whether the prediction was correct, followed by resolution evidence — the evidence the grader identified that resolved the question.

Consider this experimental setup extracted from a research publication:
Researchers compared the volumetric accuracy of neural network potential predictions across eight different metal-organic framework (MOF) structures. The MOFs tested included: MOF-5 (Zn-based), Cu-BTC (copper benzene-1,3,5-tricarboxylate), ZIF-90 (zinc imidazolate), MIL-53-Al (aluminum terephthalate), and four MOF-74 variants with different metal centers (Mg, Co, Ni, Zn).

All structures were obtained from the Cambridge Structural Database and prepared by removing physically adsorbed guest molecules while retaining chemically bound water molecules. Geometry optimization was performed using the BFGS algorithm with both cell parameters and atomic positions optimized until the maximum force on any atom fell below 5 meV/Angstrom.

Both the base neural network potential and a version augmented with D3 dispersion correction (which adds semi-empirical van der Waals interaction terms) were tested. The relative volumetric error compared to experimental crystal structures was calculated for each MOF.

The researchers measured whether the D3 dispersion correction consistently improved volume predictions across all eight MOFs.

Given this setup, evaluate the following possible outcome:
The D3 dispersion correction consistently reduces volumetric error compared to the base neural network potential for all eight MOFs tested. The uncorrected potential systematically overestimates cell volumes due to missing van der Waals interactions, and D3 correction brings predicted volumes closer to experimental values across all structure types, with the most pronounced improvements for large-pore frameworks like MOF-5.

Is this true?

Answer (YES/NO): NO